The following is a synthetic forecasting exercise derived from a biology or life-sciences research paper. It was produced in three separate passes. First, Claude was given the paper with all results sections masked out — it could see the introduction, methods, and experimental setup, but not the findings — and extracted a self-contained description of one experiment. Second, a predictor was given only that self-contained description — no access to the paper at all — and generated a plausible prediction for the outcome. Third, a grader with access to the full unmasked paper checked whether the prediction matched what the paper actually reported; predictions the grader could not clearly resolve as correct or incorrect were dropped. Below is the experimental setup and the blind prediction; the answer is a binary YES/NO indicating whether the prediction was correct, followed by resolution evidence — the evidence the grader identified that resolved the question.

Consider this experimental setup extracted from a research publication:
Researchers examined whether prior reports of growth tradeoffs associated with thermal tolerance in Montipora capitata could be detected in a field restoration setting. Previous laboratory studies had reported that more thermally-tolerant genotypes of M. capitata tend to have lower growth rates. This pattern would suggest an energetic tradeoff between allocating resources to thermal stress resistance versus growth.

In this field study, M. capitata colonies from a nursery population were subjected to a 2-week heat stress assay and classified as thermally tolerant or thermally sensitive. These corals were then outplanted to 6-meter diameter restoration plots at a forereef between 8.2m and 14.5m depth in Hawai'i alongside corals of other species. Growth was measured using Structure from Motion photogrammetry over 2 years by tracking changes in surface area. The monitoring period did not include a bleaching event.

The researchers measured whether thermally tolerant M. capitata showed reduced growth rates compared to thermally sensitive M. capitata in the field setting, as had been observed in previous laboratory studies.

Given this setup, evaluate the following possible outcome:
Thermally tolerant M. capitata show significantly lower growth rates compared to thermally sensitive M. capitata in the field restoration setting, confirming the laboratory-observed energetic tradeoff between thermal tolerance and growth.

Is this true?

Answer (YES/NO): NO